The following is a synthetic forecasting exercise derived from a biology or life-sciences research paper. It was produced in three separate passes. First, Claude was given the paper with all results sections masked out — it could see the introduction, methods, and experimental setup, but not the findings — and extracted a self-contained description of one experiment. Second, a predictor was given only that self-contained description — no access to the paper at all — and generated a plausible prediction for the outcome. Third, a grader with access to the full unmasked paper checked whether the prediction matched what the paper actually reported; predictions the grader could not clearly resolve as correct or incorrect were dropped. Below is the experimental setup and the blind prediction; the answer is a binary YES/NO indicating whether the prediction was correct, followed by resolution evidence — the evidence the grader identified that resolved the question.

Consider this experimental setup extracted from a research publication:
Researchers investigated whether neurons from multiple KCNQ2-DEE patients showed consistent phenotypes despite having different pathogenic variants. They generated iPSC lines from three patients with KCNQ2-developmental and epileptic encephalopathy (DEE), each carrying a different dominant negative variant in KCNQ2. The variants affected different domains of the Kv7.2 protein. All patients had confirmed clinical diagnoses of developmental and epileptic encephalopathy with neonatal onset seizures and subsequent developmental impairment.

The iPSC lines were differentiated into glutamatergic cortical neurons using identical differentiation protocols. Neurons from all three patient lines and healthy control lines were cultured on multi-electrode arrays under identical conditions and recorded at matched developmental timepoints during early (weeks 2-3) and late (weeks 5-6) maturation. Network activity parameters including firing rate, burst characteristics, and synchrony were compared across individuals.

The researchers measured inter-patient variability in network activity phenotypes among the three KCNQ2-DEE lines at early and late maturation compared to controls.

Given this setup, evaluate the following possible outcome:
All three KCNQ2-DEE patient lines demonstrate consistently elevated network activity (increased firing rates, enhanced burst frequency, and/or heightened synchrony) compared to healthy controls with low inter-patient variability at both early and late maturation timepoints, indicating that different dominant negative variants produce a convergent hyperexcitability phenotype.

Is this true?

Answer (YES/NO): NO